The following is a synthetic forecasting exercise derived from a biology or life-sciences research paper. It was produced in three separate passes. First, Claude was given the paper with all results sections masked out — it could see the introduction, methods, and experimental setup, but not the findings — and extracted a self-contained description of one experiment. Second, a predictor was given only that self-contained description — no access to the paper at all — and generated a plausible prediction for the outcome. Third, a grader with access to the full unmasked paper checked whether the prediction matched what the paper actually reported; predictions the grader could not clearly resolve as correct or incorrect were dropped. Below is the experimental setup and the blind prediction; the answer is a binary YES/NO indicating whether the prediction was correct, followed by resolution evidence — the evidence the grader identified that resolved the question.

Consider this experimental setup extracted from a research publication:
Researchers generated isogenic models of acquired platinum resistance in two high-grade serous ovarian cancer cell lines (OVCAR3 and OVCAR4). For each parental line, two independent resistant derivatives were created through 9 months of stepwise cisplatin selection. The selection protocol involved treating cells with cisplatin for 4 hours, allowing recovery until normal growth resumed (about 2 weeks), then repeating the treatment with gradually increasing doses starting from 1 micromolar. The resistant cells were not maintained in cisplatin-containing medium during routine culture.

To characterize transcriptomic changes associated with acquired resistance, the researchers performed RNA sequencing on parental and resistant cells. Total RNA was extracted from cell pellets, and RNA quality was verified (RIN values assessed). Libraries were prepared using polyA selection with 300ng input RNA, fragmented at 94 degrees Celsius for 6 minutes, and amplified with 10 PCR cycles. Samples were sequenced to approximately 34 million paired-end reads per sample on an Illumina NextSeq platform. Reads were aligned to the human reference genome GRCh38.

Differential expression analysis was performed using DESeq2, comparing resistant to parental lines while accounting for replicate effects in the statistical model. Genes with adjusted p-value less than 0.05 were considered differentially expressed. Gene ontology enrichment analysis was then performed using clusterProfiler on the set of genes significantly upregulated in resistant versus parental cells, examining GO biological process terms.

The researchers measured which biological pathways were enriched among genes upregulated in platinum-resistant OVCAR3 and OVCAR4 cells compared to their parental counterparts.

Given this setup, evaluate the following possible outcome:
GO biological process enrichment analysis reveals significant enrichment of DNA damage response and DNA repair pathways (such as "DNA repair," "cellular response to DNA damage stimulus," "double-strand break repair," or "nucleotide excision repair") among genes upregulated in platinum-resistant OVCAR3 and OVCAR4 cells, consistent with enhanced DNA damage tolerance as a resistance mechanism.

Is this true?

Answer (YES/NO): NO